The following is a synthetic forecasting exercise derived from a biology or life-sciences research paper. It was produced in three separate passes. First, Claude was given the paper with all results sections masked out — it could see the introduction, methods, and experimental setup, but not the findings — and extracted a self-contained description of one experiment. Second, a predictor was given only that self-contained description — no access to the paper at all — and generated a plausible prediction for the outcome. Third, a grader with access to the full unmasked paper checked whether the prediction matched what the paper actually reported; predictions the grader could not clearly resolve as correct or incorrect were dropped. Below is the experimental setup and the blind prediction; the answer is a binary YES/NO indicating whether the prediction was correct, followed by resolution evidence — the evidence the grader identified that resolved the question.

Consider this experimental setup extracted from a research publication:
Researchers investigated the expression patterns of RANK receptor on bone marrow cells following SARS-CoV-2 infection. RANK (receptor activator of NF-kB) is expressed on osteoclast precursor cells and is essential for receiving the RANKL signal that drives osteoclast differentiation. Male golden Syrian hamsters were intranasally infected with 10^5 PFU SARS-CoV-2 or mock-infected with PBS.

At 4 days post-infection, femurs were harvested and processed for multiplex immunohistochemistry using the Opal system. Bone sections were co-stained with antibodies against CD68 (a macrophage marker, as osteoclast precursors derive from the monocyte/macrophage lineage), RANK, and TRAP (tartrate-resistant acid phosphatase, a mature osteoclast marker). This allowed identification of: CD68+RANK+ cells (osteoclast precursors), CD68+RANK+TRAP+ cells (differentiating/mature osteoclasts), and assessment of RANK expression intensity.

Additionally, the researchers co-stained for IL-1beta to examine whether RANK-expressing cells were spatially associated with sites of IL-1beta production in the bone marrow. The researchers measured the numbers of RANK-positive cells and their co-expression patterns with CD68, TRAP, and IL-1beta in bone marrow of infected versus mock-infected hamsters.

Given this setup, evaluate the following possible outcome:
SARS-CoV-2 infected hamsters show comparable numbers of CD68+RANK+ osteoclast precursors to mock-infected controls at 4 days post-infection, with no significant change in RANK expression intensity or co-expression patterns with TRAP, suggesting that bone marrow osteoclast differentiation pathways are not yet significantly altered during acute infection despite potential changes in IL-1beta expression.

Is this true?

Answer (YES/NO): NO